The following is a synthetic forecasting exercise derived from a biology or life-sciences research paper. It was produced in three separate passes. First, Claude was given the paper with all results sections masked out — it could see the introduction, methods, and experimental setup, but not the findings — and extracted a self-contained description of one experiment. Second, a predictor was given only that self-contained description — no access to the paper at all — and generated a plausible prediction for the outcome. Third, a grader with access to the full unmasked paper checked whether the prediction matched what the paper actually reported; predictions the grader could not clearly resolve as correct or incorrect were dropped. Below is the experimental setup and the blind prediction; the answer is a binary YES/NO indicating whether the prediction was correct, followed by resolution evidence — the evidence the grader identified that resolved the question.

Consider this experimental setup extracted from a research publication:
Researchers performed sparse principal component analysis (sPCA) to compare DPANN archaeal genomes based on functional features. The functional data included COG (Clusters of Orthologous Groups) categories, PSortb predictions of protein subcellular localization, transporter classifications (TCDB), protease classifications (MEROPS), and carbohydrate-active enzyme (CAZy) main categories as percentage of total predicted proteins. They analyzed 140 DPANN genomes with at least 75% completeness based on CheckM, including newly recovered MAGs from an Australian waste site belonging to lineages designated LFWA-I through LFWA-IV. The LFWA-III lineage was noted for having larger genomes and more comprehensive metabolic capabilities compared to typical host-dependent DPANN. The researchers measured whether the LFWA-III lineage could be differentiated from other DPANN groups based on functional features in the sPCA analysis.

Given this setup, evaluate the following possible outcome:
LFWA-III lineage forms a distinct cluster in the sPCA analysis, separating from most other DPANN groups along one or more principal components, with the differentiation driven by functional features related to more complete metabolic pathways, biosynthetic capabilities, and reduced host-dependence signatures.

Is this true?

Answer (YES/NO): NO